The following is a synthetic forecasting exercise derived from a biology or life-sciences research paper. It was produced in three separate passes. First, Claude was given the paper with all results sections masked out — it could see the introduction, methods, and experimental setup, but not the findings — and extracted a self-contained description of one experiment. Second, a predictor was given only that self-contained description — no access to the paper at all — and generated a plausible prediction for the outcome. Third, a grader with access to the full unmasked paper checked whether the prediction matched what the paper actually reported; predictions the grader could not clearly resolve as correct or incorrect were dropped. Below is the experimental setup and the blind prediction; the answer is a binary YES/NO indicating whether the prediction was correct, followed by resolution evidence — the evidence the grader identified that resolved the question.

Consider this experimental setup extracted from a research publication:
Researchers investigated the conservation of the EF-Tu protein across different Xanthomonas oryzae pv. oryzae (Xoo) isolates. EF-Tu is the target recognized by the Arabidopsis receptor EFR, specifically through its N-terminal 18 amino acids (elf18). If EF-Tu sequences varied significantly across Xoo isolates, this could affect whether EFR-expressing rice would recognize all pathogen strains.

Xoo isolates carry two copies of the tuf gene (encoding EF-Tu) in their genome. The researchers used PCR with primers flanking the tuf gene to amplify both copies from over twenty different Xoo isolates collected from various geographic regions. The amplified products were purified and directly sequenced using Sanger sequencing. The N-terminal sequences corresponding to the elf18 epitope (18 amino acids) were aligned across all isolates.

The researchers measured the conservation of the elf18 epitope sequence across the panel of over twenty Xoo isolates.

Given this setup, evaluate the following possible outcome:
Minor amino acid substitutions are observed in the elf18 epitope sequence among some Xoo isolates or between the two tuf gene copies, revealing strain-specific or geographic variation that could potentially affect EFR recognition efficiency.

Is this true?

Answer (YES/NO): NO